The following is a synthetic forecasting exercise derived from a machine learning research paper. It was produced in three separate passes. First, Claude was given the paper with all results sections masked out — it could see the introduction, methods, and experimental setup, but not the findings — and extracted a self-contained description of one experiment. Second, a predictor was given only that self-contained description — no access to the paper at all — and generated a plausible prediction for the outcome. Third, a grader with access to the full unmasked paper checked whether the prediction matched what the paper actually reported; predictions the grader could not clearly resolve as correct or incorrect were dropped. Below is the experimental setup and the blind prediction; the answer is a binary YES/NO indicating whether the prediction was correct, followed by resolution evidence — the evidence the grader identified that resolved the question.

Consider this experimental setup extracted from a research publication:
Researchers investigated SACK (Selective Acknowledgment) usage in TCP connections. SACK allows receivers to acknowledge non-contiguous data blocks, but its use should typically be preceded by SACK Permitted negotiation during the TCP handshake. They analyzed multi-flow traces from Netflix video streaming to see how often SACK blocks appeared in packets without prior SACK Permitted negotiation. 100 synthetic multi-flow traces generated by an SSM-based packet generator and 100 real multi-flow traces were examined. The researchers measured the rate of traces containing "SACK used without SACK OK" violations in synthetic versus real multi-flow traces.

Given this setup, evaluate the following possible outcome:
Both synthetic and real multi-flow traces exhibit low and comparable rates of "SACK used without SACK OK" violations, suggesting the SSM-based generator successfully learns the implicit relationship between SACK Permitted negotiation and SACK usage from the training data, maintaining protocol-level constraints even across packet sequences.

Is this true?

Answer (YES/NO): NO